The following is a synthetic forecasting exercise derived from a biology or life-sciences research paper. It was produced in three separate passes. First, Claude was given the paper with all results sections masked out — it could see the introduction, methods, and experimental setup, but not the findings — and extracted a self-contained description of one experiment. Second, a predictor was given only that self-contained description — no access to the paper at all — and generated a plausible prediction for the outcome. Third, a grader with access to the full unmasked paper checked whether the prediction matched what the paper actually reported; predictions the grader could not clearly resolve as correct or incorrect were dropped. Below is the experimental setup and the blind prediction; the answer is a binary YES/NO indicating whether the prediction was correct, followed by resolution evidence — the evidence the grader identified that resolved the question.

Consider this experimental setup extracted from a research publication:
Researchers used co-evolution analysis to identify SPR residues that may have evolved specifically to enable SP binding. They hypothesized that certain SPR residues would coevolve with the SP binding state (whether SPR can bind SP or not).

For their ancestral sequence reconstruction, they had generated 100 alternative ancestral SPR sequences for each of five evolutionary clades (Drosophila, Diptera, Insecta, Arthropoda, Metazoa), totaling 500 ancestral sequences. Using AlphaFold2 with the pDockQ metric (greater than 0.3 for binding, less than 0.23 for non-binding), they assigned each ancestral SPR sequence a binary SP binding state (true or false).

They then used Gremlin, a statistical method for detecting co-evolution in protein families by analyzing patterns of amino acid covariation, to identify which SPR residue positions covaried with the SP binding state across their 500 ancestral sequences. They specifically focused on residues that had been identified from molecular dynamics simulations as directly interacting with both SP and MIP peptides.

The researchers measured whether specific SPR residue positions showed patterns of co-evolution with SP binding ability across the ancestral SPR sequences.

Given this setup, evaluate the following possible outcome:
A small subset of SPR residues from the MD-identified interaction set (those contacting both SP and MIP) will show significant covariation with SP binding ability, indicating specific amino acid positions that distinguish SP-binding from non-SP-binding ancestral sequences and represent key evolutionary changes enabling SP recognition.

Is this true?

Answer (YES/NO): YES